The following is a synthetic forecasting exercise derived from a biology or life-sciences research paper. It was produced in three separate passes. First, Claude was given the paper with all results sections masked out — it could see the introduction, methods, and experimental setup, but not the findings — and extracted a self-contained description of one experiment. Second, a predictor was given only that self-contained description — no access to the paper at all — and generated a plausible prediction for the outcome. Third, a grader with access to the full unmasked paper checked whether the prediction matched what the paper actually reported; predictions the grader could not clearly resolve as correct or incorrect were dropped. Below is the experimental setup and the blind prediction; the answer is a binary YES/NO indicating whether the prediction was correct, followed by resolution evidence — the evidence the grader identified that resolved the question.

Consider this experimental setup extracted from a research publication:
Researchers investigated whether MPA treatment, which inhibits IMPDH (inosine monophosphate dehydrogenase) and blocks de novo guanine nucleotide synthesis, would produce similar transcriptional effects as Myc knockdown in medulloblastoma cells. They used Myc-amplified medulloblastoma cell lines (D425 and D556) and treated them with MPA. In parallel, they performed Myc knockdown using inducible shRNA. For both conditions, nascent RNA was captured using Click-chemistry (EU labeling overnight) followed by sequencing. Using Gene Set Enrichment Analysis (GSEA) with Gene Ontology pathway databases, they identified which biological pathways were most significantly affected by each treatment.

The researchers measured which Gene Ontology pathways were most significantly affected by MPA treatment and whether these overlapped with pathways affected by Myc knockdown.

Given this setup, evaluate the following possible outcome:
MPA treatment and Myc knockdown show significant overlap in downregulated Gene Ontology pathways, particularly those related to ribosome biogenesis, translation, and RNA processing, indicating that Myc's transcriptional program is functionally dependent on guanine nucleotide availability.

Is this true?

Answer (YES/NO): NO